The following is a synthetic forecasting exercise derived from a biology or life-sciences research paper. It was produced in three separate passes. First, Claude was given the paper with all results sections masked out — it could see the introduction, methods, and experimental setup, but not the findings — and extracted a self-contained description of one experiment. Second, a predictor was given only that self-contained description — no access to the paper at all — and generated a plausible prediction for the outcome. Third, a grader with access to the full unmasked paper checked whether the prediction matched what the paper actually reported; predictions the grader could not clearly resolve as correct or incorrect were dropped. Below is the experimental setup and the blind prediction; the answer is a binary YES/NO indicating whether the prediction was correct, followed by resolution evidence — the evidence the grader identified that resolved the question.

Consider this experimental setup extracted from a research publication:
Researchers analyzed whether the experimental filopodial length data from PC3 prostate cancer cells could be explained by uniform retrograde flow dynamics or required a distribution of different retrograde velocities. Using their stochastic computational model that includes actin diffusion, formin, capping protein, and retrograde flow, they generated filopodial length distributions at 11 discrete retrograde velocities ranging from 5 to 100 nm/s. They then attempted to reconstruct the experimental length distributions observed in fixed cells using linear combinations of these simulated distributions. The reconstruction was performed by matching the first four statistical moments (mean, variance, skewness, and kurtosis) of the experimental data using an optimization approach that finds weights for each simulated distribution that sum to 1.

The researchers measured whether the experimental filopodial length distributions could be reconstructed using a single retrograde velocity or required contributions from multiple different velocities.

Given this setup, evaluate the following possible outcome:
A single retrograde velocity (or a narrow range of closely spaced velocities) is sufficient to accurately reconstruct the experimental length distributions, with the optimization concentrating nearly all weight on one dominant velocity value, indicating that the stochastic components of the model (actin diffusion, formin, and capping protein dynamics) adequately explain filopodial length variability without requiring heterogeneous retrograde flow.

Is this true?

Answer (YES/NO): NO